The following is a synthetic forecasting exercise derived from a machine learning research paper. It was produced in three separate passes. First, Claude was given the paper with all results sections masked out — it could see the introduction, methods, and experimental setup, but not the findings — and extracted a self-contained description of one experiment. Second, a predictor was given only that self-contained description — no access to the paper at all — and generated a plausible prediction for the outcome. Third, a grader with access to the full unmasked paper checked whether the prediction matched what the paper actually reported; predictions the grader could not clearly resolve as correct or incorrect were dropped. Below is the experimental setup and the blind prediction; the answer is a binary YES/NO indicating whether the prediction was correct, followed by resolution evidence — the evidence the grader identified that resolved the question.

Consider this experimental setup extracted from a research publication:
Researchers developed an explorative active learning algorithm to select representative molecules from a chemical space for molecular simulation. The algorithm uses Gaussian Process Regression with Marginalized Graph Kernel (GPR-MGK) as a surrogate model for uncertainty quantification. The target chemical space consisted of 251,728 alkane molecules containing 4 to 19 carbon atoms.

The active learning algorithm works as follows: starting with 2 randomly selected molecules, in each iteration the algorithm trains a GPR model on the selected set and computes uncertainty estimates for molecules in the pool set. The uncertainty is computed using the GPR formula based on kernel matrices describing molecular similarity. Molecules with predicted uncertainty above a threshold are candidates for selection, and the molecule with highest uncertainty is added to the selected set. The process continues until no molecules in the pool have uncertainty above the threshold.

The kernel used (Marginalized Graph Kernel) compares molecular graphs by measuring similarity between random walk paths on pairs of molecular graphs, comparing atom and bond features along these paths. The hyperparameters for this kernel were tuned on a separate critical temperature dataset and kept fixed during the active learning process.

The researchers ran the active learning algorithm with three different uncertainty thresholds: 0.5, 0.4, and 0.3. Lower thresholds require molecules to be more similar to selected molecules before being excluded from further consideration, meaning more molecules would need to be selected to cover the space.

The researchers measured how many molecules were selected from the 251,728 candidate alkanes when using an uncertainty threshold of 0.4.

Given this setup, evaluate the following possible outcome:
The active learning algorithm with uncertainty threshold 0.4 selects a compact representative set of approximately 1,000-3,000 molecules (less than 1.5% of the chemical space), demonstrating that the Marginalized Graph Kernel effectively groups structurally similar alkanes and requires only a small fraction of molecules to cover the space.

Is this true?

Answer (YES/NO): NO